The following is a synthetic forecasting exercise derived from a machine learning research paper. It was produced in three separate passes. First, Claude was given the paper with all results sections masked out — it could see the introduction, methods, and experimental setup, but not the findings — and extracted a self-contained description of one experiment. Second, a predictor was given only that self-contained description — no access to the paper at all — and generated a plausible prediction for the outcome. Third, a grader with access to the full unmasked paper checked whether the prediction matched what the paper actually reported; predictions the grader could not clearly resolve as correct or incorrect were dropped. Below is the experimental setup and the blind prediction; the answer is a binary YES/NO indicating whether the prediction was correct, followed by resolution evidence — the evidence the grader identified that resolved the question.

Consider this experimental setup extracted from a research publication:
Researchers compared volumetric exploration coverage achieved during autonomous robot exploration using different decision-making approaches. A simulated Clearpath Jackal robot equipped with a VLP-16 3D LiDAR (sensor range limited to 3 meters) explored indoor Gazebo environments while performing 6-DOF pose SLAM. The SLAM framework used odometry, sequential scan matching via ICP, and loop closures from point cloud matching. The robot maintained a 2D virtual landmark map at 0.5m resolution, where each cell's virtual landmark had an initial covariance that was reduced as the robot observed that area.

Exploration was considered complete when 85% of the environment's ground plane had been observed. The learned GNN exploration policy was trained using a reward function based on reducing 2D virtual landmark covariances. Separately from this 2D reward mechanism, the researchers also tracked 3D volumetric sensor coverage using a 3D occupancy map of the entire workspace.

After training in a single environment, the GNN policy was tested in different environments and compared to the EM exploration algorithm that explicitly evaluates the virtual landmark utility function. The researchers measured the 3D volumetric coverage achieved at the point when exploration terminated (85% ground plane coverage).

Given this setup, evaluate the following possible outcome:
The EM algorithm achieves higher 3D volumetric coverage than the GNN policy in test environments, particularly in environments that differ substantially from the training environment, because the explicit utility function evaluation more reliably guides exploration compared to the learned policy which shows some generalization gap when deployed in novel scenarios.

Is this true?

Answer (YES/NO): NO